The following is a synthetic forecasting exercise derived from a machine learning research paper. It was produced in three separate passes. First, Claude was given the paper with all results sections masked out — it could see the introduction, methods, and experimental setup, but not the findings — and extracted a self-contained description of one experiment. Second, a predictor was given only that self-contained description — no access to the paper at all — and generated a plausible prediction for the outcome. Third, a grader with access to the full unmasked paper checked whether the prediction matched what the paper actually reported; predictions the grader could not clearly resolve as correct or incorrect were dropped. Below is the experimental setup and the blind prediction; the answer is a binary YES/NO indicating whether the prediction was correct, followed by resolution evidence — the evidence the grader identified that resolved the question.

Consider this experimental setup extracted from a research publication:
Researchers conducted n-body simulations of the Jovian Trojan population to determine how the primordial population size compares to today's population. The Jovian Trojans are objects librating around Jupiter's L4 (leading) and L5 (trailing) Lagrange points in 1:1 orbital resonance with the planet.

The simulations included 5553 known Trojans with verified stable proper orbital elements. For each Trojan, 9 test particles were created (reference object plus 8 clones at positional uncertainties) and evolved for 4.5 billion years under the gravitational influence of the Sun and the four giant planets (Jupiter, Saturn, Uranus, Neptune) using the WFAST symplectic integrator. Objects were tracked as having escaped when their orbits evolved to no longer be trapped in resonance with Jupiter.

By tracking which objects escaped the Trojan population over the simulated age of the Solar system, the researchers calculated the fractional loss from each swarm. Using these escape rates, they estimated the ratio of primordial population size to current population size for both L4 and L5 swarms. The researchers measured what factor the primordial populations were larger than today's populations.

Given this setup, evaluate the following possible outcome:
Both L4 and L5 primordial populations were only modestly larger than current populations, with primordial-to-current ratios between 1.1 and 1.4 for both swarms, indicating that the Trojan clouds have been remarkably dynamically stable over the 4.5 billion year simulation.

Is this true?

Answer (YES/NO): YES